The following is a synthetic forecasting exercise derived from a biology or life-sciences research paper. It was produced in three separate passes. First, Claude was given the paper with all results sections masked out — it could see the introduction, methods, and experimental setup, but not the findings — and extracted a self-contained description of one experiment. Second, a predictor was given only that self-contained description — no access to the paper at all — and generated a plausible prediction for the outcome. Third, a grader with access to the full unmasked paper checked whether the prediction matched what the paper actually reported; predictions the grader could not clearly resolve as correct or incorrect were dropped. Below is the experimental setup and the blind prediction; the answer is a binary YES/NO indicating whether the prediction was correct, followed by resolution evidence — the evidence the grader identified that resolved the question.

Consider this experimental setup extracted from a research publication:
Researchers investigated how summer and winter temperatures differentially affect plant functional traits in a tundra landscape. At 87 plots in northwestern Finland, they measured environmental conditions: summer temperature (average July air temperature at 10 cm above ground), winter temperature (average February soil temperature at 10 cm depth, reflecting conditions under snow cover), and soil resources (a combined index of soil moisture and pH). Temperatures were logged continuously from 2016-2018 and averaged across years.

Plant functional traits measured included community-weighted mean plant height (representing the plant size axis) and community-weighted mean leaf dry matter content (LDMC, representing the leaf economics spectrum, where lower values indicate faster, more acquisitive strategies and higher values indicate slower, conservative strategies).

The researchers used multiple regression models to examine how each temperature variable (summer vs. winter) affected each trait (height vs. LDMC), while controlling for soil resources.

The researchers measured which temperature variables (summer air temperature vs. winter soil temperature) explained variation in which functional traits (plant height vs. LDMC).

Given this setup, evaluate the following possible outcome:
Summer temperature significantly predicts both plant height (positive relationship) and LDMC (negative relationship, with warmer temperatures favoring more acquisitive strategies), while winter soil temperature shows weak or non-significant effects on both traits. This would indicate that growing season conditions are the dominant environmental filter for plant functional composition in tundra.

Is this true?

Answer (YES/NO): NO